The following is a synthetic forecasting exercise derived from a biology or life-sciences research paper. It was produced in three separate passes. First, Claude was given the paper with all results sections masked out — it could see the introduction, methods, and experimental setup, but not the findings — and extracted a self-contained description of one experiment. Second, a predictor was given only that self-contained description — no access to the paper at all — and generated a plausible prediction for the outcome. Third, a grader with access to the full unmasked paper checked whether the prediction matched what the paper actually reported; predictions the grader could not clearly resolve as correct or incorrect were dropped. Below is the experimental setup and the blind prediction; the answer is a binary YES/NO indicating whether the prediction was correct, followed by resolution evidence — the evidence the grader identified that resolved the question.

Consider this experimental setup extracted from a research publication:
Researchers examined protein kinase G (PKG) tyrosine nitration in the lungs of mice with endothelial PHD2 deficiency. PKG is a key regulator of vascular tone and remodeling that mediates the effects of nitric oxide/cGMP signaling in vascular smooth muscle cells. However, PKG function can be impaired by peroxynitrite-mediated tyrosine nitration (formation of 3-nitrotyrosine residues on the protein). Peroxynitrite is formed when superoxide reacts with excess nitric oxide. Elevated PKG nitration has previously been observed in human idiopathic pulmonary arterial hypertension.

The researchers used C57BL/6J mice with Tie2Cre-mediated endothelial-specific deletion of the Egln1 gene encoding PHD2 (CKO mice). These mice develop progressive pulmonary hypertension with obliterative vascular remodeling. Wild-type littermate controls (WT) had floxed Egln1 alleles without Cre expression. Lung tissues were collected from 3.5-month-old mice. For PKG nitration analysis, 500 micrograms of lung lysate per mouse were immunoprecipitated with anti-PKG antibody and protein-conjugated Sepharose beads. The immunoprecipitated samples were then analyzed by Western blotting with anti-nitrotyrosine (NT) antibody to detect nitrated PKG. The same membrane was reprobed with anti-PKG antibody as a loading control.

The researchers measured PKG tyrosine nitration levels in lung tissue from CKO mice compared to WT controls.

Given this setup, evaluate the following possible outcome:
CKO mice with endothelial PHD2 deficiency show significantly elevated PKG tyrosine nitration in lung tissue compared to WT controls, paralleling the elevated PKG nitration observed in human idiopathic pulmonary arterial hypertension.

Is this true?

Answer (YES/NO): YES